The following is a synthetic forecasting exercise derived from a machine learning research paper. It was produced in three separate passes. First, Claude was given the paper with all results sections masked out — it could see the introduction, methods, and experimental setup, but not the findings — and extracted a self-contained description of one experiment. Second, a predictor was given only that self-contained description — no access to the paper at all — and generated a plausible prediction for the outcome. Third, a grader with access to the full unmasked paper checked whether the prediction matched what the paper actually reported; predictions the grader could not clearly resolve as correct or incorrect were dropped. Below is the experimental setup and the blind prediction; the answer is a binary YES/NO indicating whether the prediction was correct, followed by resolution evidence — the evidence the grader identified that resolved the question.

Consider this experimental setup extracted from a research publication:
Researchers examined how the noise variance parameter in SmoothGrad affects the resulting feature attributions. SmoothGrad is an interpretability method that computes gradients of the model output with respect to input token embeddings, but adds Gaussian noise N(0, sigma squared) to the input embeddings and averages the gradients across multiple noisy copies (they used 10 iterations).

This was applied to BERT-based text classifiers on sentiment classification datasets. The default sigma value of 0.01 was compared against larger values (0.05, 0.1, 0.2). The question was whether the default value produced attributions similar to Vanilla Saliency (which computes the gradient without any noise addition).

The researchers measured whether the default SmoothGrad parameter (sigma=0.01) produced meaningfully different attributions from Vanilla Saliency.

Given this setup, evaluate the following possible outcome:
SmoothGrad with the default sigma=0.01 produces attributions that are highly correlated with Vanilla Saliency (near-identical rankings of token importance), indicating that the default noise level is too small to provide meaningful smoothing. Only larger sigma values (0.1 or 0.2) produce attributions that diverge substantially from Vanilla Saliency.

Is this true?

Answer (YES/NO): YES